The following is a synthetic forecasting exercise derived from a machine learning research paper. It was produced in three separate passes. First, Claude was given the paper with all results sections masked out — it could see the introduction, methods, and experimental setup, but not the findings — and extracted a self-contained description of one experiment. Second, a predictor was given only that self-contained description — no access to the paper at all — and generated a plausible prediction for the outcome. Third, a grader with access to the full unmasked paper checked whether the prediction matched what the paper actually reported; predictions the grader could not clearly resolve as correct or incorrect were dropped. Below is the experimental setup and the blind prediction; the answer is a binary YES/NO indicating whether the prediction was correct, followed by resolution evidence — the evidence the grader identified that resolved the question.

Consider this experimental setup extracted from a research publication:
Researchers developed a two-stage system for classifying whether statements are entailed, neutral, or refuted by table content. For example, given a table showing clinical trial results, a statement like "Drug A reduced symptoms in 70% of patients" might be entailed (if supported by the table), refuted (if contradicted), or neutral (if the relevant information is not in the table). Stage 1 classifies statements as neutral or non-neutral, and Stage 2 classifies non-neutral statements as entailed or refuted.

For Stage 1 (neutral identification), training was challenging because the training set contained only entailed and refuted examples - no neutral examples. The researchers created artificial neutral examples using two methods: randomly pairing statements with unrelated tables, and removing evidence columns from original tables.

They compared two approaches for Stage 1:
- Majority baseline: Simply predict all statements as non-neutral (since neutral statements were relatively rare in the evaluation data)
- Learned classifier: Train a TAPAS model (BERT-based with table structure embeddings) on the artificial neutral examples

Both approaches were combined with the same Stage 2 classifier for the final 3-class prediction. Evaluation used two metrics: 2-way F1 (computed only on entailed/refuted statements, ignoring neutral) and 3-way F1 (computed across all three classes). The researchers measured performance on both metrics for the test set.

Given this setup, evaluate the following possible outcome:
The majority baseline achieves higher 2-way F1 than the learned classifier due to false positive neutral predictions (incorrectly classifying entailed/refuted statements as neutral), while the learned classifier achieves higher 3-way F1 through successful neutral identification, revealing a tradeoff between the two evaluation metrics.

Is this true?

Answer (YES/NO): YES